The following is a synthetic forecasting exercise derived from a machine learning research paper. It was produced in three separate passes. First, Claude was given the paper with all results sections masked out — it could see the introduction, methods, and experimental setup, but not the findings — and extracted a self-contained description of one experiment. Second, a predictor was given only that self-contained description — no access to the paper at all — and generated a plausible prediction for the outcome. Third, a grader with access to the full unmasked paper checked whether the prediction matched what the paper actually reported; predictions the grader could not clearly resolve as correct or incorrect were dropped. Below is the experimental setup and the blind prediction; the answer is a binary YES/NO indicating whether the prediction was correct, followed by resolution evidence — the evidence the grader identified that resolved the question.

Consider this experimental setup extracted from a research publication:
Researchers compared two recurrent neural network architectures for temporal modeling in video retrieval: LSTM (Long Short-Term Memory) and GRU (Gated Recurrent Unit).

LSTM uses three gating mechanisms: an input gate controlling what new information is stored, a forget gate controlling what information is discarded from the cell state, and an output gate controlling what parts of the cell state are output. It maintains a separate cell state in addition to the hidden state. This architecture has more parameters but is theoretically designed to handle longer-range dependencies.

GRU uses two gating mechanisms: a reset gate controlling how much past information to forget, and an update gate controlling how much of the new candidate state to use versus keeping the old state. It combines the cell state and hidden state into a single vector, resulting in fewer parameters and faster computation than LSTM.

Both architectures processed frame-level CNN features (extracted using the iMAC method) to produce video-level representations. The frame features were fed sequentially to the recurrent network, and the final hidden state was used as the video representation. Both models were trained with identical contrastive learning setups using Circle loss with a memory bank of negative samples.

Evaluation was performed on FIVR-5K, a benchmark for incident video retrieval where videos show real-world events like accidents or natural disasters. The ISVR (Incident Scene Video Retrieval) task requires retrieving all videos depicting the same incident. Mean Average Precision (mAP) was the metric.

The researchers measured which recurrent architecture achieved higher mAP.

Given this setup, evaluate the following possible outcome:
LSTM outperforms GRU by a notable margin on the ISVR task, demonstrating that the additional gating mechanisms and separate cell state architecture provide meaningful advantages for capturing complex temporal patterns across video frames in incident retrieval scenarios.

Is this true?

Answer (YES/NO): NO